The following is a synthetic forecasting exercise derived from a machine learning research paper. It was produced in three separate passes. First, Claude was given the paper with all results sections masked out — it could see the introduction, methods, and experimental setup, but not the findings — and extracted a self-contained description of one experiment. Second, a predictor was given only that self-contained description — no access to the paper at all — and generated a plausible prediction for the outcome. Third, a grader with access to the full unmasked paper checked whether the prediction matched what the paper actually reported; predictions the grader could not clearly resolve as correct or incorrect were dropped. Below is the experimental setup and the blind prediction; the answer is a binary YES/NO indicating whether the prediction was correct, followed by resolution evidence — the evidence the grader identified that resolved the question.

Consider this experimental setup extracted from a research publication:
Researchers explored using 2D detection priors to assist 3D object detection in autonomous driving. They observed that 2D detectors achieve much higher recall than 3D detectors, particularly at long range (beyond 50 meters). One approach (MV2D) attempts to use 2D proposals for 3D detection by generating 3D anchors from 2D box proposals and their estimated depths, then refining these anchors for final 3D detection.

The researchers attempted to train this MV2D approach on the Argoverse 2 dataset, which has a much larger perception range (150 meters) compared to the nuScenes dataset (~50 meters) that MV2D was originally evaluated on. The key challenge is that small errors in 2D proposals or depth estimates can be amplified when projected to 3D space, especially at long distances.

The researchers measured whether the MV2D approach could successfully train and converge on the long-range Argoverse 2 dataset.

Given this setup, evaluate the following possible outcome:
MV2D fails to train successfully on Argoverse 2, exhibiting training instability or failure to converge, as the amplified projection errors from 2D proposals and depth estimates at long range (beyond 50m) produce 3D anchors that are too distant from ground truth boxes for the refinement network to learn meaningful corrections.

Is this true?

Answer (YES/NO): YES